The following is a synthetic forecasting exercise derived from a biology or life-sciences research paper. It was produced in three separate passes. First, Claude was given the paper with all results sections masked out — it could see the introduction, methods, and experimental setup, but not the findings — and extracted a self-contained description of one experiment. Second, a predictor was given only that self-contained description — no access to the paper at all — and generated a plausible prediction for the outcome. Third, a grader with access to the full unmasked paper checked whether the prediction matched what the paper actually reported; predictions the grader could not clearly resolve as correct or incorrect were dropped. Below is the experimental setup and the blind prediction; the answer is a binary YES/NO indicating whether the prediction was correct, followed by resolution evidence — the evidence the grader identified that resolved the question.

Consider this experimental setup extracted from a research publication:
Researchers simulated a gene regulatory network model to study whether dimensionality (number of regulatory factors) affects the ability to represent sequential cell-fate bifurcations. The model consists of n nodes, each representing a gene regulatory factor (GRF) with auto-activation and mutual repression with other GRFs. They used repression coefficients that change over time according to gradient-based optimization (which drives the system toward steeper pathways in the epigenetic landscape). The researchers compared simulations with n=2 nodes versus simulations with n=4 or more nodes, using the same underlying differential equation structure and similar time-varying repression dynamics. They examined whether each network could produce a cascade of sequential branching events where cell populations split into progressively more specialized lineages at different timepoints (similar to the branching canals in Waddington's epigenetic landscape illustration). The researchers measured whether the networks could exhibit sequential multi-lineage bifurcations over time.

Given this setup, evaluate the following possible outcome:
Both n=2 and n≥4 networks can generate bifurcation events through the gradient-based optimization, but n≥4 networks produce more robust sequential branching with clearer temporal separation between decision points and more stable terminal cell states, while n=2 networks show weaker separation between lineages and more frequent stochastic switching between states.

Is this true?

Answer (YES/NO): NO